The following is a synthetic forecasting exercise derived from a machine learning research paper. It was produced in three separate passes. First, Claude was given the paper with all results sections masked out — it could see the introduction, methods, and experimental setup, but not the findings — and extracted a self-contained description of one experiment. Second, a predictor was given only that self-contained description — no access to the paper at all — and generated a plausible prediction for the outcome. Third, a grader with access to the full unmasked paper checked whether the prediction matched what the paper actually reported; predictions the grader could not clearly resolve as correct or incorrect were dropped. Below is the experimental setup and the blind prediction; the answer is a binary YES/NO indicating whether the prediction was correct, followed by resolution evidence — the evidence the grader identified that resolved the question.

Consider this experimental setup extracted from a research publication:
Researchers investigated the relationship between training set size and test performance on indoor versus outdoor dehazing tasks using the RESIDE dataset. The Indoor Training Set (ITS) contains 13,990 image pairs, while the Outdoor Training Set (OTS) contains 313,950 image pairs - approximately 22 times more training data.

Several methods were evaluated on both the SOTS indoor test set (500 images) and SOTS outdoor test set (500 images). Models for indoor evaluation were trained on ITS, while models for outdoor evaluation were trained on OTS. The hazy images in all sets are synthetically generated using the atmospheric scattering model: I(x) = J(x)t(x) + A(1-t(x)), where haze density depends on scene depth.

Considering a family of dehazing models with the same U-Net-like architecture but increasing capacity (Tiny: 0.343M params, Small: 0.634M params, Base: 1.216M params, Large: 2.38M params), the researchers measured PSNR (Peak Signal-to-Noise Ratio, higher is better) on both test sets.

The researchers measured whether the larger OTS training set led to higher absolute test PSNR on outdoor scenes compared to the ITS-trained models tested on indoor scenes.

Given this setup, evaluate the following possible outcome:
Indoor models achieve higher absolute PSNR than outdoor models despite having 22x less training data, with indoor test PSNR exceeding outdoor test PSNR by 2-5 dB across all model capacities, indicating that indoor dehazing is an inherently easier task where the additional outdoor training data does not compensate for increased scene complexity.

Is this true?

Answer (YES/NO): NO